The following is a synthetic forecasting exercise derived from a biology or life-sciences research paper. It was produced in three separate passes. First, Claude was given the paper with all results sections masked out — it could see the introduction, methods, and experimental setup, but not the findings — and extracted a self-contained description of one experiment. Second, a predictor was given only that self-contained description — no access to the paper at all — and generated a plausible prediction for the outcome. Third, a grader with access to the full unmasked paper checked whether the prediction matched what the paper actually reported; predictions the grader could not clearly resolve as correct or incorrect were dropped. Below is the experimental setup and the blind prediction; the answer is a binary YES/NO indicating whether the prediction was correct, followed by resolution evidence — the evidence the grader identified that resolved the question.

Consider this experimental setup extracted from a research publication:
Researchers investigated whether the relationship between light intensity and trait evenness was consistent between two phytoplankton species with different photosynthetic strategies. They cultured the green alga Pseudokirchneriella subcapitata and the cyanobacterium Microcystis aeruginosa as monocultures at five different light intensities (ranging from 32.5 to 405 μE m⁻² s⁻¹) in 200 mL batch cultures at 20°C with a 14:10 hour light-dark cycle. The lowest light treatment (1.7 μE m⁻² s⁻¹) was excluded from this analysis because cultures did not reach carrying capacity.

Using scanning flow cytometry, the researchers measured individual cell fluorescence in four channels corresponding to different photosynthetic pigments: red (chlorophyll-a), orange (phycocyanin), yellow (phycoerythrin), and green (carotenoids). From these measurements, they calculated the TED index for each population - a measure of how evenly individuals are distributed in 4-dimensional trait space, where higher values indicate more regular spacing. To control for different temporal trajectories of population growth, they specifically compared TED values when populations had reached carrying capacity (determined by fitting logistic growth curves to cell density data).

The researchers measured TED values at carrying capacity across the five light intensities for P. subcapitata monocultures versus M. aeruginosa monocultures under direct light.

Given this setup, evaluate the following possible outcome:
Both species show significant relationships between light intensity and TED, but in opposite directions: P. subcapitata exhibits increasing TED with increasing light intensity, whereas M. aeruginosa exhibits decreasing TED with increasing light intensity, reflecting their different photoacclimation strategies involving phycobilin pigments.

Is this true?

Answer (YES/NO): NO